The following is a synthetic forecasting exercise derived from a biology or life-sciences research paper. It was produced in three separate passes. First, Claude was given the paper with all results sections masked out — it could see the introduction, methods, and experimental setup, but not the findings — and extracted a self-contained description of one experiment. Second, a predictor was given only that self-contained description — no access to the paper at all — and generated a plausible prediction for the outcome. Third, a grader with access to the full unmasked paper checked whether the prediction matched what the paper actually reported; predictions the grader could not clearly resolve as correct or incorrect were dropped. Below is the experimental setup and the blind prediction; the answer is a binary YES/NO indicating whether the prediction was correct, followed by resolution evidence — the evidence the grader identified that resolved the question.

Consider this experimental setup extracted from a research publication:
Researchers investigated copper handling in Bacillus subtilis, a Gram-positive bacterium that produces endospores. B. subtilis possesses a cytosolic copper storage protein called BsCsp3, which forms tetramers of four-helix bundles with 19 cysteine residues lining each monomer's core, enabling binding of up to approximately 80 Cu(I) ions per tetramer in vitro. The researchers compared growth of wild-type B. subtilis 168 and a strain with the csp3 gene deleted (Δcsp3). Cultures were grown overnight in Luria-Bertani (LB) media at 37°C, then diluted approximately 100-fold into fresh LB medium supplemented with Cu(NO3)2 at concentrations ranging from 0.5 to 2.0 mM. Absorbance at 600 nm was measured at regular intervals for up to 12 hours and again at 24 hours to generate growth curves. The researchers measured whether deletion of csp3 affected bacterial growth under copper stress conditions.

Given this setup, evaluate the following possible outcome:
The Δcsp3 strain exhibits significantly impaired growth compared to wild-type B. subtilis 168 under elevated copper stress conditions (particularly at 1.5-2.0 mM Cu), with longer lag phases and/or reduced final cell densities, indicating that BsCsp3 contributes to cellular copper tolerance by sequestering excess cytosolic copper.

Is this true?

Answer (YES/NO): NO